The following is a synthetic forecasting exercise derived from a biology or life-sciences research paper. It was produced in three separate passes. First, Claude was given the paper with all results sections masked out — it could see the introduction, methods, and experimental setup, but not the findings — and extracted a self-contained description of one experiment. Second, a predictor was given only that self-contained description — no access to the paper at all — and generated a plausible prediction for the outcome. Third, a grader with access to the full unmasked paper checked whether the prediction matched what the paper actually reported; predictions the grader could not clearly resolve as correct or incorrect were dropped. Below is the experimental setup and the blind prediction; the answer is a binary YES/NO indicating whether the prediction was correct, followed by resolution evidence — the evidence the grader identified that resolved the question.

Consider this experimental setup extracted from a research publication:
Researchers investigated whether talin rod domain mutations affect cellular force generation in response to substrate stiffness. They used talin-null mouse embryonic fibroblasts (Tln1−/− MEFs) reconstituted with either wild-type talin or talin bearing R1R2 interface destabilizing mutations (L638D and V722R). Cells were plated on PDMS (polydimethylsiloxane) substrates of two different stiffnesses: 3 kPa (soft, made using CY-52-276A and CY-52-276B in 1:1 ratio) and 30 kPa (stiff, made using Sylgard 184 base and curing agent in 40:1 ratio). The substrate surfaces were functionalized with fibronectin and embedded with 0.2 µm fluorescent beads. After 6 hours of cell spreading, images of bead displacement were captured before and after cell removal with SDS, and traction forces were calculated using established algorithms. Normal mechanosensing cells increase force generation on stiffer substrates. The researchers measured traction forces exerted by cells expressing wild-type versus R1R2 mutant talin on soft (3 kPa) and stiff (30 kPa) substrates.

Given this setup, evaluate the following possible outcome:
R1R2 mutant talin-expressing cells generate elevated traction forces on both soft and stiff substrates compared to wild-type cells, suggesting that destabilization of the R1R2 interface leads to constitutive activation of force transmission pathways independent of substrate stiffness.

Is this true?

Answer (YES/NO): NO